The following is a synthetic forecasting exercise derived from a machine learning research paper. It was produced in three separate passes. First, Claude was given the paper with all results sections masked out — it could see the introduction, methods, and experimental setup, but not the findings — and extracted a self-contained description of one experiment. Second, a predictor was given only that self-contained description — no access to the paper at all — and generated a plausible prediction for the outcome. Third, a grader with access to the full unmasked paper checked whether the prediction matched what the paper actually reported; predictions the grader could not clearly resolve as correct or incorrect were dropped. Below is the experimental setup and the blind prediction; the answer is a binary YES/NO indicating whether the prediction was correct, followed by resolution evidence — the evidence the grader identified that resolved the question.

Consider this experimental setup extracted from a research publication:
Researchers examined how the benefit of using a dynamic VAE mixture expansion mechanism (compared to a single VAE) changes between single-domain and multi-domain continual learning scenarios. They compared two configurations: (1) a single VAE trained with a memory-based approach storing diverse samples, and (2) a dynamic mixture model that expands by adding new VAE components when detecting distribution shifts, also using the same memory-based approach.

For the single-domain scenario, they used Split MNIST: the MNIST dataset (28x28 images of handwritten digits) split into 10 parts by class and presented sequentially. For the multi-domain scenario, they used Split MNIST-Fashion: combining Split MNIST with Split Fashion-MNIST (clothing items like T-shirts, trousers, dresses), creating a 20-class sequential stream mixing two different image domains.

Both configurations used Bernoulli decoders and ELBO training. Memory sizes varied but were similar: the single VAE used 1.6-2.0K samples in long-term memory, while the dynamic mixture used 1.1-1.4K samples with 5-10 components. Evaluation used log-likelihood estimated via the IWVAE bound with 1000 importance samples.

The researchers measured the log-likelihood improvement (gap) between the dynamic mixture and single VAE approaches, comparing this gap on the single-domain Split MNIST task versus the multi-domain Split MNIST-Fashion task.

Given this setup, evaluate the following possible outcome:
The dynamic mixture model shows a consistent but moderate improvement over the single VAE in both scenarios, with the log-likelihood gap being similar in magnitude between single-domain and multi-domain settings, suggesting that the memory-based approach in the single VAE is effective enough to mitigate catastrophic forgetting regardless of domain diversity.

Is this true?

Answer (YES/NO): NO